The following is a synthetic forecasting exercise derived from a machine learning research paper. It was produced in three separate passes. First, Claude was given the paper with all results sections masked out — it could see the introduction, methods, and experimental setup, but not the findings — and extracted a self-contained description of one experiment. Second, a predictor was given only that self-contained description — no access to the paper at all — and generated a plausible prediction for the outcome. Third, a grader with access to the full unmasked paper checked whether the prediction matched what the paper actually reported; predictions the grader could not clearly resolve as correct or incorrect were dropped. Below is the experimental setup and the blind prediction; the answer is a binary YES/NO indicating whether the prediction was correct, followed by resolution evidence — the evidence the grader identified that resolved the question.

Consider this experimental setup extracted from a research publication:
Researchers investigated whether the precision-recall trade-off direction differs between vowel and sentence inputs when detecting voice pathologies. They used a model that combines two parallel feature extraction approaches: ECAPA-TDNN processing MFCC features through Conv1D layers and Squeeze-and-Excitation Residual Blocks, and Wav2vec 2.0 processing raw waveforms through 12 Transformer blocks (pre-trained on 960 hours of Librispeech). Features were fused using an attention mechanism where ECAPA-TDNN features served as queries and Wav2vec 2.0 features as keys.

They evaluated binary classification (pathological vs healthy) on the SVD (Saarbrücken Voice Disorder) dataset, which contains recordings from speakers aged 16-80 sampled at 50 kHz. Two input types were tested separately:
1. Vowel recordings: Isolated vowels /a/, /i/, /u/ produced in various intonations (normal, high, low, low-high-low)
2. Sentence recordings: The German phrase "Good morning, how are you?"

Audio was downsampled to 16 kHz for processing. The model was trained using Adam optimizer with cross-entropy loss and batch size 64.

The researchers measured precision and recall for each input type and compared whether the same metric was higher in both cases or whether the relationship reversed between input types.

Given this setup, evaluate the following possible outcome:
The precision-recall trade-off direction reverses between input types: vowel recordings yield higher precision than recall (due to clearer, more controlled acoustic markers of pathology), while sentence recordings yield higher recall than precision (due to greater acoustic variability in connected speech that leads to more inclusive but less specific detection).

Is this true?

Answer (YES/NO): NO